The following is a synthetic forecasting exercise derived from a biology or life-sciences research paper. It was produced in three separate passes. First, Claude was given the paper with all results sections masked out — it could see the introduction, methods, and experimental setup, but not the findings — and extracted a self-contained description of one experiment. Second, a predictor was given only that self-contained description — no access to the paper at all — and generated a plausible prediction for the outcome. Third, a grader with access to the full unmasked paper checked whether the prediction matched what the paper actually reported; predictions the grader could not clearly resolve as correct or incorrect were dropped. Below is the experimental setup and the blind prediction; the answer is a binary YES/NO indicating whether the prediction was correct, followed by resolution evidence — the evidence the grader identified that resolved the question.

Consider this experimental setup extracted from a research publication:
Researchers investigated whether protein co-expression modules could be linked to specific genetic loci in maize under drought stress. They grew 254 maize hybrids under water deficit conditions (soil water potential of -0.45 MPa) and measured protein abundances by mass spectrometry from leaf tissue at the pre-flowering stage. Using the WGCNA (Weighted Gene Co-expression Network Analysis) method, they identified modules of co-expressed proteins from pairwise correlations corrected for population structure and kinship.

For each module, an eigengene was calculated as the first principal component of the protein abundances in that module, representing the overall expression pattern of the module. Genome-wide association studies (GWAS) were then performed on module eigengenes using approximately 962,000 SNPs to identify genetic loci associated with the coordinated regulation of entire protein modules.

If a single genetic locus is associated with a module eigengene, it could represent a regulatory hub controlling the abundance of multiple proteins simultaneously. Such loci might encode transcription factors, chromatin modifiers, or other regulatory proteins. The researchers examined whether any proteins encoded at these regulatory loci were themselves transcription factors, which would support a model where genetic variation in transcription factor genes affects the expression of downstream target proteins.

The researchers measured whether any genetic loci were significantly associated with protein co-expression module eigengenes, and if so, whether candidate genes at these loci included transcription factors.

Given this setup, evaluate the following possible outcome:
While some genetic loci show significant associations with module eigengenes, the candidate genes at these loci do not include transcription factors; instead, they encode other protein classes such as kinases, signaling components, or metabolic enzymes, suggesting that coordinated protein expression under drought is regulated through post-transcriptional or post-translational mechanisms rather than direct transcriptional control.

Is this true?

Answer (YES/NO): NO